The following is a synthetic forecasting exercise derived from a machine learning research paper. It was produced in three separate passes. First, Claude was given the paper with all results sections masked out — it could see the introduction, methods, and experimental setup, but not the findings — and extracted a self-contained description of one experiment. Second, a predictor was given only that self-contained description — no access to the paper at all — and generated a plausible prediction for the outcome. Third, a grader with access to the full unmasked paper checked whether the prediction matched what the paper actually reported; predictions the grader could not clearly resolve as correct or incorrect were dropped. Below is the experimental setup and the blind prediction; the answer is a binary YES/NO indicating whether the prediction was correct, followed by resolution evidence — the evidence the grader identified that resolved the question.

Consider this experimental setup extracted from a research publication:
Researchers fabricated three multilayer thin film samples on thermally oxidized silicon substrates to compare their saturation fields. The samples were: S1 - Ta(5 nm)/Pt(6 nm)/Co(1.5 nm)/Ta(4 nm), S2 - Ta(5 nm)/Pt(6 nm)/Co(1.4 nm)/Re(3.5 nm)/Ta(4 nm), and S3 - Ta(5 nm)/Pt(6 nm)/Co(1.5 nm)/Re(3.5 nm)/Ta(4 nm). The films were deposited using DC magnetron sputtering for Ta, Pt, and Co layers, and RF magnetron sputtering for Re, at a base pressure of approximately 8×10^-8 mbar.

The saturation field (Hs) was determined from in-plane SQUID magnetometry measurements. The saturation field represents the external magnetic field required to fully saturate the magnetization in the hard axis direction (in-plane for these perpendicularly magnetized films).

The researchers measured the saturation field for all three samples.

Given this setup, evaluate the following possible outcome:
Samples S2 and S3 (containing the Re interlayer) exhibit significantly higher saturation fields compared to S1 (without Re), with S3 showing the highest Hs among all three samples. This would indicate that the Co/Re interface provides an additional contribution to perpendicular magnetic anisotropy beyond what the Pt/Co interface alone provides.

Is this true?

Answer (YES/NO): NO